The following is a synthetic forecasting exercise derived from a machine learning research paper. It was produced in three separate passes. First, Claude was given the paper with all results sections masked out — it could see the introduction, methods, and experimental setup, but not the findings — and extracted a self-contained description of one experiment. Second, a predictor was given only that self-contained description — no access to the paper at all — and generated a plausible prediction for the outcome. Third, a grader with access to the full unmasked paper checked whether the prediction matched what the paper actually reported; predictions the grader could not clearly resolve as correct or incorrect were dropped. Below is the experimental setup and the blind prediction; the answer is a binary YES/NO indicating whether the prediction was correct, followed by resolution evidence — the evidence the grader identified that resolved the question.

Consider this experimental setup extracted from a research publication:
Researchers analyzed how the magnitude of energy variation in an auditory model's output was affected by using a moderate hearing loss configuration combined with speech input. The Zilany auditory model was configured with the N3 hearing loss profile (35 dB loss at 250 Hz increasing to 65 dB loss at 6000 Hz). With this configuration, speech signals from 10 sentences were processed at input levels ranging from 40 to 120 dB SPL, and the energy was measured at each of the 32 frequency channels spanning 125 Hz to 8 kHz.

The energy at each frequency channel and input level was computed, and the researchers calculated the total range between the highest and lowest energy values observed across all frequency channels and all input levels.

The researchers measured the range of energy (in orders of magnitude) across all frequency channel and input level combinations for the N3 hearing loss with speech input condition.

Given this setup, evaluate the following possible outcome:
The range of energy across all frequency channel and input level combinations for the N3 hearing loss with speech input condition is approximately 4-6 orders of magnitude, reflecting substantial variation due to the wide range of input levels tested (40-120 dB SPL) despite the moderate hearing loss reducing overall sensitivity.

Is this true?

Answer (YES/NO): NO